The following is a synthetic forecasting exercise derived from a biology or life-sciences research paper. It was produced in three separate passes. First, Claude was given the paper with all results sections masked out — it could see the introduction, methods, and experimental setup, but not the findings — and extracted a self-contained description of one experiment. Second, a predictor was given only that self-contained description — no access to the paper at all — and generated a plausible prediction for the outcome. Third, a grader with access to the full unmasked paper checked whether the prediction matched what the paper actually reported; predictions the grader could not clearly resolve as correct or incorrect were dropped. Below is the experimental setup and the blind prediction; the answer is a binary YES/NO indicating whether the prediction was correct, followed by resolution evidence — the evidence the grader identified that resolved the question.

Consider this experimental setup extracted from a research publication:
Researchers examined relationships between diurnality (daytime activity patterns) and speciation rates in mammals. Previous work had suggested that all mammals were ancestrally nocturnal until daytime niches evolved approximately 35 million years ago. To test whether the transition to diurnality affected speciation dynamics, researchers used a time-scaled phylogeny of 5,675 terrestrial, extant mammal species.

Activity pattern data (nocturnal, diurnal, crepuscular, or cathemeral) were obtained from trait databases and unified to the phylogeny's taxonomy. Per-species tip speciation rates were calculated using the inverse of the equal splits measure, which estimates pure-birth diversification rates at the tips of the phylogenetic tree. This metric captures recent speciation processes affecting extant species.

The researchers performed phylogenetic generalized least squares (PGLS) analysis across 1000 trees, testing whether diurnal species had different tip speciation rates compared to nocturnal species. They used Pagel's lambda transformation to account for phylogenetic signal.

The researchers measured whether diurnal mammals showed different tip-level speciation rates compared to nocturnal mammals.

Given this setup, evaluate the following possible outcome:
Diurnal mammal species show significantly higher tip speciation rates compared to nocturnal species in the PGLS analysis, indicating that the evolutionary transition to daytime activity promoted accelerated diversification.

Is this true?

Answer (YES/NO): YES